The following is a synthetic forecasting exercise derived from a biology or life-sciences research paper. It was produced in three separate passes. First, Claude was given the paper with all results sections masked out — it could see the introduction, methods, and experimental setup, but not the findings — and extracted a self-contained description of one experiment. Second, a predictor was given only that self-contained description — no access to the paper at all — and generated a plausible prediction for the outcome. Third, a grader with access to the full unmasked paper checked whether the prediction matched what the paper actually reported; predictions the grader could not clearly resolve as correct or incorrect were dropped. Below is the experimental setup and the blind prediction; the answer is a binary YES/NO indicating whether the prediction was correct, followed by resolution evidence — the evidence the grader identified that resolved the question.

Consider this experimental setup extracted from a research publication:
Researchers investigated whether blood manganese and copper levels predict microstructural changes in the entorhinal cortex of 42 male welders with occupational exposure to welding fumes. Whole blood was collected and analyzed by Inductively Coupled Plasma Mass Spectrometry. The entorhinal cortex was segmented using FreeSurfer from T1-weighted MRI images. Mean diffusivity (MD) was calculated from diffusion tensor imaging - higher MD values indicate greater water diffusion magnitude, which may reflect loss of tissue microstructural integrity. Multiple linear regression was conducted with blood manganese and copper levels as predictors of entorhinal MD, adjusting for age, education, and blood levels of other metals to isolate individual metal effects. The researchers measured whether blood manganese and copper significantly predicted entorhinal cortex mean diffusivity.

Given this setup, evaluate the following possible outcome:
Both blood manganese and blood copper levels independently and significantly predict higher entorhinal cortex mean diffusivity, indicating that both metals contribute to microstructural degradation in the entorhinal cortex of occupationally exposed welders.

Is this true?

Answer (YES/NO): NO